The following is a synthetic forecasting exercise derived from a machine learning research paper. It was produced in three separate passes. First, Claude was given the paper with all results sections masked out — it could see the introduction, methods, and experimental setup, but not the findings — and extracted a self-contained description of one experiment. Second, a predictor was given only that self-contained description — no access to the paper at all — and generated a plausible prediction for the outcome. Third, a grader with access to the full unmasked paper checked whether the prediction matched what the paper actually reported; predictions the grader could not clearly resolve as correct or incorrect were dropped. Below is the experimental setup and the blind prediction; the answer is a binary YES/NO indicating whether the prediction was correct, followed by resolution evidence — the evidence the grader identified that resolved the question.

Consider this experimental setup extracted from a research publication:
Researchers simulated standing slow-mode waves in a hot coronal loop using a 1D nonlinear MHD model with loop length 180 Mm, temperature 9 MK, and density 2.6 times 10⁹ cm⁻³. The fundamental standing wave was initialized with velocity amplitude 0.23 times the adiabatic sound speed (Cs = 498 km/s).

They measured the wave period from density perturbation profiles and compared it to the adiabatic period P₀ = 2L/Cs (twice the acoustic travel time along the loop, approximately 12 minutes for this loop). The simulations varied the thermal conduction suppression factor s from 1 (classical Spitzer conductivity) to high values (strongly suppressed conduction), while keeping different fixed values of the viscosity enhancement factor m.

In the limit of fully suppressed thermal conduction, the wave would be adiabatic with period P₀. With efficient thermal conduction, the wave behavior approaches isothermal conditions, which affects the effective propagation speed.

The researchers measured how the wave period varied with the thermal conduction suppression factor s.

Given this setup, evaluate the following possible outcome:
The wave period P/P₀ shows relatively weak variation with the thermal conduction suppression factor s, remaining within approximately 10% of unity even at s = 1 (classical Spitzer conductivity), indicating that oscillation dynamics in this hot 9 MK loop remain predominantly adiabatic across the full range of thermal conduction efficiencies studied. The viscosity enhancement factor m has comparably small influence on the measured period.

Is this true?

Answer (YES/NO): NO